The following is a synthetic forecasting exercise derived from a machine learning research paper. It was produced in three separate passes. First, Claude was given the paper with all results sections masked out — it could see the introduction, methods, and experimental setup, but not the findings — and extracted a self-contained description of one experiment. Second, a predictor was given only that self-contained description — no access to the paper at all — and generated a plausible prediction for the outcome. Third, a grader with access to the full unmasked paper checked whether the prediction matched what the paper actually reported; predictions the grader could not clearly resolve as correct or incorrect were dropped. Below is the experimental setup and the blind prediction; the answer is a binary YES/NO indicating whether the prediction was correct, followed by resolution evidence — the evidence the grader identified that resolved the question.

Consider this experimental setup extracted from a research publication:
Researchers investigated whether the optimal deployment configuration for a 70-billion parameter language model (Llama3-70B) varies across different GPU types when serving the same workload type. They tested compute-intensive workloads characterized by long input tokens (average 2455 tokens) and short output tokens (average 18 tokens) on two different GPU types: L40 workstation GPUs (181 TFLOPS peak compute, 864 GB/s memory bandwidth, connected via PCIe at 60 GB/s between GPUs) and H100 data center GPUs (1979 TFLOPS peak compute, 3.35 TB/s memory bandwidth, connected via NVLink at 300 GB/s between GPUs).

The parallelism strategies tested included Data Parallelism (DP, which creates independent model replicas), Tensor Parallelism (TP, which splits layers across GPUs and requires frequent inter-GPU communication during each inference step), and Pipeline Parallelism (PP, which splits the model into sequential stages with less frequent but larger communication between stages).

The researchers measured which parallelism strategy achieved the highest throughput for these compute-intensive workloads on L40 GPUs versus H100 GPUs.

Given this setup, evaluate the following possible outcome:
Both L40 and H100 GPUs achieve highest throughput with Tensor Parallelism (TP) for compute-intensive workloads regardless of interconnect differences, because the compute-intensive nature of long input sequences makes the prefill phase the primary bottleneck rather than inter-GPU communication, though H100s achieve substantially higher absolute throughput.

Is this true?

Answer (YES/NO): NO